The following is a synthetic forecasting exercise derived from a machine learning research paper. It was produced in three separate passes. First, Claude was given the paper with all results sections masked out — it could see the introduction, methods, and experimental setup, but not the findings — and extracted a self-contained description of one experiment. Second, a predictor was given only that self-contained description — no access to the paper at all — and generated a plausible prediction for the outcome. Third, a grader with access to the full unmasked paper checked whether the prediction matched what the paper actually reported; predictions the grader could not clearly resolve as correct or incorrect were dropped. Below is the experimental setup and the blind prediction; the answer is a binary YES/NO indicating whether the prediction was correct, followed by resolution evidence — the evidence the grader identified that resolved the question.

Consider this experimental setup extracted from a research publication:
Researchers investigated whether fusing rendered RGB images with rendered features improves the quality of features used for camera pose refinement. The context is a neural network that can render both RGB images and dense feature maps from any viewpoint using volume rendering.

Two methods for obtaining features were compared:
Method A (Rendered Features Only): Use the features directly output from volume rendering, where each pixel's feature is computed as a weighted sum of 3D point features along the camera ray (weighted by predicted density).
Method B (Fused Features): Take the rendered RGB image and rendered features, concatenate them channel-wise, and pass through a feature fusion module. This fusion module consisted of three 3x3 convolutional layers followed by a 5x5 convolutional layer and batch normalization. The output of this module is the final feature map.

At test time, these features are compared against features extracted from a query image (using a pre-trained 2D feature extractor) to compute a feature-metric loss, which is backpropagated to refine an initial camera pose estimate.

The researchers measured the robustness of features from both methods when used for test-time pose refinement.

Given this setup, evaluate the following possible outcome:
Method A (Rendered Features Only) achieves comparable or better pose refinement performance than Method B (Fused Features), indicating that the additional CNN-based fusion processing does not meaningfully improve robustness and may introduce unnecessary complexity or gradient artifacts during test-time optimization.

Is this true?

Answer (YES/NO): NO